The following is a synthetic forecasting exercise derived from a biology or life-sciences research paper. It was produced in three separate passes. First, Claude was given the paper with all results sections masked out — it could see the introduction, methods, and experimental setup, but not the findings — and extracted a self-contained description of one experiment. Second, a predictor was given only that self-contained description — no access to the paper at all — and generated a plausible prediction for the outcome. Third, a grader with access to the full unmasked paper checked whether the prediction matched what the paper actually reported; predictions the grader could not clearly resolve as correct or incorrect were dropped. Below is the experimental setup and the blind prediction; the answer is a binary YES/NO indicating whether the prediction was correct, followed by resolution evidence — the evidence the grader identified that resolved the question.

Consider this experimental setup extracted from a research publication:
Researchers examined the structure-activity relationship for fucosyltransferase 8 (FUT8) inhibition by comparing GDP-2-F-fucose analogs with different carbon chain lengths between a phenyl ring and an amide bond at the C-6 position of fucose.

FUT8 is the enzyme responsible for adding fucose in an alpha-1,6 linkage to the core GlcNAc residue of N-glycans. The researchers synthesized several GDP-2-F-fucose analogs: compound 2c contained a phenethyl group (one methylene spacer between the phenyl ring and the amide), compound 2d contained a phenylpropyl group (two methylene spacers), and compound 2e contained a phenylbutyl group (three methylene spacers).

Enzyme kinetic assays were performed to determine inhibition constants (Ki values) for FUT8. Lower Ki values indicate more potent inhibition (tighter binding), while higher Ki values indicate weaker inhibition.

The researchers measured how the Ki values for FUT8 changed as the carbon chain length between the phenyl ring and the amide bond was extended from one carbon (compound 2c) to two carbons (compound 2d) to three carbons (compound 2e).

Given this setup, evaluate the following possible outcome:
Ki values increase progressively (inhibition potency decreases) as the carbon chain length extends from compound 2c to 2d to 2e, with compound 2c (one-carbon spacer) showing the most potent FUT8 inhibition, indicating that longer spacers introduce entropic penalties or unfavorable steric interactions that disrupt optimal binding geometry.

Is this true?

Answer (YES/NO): NO